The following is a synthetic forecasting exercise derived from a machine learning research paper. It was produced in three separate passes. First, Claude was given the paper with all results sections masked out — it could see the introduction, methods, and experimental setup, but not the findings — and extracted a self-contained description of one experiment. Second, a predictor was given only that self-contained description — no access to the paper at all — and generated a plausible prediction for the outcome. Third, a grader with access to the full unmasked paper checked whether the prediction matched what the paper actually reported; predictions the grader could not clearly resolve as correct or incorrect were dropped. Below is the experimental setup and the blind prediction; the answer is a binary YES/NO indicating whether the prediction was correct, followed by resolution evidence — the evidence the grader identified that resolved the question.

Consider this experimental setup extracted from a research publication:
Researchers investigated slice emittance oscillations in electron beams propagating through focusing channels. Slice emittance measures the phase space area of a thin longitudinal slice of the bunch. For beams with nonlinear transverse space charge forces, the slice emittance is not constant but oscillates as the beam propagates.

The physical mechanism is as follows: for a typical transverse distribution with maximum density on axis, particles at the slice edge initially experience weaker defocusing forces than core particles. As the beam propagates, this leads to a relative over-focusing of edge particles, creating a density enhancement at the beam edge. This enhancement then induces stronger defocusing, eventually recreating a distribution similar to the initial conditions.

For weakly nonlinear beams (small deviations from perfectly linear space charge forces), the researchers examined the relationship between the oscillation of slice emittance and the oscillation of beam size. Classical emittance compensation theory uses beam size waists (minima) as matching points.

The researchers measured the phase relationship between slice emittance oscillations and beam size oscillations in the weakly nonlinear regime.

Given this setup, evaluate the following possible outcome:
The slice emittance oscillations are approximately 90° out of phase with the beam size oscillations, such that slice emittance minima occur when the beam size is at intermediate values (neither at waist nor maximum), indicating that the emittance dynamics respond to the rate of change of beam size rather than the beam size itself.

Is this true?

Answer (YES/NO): NO